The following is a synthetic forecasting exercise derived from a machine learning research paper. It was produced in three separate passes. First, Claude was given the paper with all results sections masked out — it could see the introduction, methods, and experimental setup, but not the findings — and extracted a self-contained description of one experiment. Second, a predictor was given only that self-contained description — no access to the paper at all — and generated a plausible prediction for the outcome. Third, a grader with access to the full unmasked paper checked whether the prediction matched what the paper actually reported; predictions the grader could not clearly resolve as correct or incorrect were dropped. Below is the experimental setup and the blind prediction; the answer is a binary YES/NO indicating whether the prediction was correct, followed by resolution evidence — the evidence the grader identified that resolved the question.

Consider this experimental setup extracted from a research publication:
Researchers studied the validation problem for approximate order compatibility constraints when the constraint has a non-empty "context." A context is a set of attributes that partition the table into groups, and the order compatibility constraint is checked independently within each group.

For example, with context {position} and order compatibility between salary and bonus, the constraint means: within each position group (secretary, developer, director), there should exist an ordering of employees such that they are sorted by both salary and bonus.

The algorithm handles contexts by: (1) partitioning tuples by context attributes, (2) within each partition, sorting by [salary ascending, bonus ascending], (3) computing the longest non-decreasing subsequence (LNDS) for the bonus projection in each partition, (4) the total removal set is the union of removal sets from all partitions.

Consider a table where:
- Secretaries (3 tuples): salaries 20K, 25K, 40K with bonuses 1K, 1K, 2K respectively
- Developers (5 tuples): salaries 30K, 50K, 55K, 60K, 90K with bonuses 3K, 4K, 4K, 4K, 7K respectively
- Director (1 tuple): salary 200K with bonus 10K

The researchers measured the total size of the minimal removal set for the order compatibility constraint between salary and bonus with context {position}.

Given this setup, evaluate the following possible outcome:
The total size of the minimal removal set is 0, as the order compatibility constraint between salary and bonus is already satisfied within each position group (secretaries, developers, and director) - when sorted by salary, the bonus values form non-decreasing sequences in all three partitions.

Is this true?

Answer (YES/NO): YES